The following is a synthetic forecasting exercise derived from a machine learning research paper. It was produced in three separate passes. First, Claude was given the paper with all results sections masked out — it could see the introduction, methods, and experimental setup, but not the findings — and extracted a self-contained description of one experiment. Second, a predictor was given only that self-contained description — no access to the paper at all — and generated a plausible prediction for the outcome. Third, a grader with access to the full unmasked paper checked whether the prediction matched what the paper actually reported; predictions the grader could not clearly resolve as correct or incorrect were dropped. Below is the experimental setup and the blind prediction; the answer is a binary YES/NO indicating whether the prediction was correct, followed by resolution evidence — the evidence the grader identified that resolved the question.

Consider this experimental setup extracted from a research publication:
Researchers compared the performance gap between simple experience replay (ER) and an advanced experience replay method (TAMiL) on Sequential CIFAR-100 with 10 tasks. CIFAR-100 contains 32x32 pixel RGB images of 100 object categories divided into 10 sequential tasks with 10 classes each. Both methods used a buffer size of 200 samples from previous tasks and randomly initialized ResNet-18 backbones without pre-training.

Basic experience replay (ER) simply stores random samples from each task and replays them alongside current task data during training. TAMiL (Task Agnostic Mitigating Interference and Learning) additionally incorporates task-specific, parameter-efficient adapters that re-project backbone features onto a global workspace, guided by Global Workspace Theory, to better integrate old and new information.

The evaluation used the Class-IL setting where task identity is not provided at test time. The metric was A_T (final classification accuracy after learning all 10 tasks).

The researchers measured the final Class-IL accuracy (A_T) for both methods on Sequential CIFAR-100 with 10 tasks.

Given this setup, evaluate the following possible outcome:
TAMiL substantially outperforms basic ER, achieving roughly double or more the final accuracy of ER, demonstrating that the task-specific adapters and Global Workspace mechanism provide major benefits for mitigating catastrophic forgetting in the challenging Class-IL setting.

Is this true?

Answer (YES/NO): YES